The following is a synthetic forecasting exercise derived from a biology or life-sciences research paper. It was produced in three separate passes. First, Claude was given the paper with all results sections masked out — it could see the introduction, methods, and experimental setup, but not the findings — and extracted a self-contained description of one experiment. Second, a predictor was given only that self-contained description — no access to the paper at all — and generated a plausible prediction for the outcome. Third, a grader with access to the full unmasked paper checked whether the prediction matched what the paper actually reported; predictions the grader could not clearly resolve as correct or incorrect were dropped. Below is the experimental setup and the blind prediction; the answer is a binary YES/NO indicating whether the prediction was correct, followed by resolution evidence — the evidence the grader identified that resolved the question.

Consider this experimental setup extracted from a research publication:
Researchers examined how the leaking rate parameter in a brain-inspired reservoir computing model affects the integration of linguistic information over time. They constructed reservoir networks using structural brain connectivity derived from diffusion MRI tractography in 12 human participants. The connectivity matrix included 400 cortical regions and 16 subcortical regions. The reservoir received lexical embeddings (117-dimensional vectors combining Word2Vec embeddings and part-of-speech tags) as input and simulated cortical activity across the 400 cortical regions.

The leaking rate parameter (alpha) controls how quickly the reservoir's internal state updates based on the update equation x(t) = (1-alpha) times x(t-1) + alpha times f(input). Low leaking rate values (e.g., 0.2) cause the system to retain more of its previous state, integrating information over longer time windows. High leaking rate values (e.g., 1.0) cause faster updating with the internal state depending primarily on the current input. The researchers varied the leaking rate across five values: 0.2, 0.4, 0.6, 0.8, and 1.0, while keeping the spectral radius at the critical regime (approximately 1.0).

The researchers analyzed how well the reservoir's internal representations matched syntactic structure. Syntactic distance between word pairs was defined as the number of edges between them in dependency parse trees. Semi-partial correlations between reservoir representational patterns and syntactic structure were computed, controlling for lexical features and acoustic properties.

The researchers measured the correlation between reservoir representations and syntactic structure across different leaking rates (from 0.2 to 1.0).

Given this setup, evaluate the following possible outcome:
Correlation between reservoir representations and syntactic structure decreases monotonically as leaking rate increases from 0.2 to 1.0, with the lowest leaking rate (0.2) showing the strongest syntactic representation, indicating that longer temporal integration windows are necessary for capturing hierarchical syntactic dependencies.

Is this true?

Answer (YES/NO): YES